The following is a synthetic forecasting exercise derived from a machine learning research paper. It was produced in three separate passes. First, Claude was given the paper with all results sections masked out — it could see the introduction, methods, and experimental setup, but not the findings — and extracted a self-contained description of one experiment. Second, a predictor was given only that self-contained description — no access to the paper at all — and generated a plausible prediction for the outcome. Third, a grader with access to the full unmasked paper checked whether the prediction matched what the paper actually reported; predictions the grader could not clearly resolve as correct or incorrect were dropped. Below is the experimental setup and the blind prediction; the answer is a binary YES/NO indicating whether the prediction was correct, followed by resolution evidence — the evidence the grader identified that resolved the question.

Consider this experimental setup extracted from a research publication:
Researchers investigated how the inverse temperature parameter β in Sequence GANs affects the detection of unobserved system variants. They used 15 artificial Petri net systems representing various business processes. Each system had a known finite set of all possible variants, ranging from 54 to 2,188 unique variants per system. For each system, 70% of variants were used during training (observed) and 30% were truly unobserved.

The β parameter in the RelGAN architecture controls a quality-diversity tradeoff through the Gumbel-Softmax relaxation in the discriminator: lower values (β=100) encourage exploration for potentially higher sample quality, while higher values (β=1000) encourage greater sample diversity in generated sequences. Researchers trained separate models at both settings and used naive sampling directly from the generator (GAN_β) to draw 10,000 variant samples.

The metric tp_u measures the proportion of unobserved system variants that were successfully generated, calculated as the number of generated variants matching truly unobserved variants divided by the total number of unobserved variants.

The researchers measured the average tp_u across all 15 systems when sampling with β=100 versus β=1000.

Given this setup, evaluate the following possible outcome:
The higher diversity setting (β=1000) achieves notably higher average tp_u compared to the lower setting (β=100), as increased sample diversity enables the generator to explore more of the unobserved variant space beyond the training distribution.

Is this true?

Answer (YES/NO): YES